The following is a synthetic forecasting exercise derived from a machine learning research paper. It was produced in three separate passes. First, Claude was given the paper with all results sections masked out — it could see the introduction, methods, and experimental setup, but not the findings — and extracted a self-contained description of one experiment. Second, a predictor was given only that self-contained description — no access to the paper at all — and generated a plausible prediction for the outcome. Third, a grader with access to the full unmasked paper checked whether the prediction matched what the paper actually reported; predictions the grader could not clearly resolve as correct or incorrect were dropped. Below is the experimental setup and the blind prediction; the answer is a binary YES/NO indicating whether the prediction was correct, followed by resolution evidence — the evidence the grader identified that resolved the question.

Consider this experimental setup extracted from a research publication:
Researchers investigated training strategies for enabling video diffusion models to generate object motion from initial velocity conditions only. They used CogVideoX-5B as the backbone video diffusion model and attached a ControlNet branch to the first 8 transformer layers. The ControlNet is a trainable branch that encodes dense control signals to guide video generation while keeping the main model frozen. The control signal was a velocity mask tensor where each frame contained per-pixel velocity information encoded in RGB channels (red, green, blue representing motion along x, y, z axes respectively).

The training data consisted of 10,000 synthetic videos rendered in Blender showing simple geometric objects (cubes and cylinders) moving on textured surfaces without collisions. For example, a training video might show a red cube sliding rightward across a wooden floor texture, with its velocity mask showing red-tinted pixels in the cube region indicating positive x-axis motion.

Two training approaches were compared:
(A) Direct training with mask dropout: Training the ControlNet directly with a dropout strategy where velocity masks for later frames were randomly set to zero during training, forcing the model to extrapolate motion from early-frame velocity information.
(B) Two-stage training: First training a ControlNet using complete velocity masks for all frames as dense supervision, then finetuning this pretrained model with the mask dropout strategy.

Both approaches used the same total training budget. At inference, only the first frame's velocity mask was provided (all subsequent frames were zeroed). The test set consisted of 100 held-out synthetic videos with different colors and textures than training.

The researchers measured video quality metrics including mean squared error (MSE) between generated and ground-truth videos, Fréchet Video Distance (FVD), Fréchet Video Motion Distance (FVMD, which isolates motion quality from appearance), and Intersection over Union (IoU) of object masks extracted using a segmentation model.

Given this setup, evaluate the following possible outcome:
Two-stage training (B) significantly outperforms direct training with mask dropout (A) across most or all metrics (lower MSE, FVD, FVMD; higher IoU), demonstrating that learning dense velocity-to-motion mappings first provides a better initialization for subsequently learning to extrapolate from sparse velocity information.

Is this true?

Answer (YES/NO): YES